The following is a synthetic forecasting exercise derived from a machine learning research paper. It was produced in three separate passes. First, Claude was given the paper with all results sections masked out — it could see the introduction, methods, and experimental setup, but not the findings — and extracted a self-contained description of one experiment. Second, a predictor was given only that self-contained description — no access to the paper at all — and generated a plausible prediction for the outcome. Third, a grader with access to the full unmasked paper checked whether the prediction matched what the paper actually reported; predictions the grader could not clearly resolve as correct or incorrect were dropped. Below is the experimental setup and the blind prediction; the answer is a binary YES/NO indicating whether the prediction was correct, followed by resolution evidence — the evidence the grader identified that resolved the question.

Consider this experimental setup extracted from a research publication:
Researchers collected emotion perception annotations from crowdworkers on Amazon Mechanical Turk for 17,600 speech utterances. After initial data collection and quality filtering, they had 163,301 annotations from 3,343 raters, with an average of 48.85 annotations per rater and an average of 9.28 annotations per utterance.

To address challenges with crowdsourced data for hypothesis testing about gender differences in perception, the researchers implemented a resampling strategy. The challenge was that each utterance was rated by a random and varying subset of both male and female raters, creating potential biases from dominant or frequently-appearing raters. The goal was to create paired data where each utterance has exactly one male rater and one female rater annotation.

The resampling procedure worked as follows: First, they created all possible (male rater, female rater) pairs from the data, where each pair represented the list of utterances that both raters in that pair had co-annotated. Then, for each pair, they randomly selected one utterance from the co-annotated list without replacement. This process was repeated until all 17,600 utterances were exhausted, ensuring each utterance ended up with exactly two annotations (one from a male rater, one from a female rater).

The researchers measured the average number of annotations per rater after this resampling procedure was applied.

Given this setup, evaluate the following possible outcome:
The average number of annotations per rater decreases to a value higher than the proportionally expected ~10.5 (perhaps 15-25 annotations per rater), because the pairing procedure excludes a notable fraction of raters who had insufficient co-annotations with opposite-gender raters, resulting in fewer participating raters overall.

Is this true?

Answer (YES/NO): NO